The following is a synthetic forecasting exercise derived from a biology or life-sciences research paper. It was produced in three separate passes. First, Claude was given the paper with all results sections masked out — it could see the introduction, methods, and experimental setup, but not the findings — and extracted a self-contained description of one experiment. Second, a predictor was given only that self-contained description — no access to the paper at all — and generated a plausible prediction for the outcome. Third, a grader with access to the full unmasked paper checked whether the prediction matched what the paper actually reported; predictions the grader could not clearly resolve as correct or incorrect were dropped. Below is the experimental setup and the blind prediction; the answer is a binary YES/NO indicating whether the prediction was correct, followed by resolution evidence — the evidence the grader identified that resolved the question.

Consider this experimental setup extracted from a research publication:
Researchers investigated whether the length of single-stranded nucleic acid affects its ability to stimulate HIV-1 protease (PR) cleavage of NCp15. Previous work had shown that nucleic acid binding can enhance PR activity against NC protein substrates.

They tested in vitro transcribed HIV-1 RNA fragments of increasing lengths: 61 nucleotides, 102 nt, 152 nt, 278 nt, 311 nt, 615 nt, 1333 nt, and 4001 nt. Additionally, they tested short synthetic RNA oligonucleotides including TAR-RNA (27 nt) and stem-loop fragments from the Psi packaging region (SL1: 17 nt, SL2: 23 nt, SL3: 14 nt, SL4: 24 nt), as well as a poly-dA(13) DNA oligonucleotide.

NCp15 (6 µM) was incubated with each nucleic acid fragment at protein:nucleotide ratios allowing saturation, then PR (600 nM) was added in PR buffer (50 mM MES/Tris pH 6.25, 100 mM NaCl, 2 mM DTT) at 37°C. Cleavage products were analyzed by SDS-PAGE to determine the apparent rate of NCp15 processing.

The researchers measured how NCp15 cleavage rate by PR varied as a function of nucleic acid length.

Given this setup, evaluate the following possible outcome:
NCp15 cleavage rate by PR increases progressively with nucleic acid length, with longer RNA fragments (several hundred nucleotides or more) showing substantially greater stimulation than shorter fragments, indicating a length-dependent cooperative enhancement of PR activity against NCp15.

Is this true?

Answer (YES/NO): YES